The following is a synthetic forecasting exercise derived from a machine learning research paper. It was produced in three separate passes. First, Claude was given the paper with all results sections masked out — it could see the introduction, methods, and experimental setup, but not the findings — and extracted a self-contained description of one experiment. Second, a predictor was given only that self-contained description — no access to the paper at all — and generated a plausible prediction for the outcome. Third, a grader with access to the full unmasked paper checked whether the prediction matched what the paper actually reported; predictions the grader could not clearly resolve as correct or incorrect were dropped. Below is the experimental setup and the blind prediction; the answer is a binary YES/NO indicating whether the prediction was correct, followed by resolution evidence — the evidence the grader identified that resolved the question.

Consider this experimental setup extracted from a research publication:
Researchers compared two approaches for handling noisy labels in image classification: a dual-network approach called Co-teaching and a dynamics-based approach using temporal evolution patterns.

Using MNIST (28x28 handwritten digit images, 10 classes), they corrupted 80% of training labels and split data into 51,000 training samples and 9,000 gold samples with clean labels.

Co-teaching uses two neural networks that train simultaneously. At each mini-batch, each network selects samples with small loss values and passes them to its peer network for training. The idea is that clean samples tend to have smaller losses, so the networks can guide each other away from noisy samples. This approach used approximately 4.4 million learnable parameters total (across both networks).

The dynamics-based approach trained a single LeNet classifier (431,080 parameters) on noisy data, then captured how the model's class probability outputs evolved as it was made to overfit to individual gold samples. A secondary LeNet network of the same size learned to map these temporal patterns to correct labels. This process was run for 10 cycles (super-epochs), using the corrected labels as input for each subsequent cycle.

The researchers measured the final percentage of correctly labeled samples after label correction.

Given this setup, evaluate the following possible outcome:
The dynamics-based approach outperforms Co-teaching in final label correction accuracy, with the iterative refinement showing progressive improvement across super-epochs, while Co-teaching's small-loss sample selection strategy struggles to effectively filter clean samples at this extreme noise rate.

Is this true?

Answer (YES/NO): NO